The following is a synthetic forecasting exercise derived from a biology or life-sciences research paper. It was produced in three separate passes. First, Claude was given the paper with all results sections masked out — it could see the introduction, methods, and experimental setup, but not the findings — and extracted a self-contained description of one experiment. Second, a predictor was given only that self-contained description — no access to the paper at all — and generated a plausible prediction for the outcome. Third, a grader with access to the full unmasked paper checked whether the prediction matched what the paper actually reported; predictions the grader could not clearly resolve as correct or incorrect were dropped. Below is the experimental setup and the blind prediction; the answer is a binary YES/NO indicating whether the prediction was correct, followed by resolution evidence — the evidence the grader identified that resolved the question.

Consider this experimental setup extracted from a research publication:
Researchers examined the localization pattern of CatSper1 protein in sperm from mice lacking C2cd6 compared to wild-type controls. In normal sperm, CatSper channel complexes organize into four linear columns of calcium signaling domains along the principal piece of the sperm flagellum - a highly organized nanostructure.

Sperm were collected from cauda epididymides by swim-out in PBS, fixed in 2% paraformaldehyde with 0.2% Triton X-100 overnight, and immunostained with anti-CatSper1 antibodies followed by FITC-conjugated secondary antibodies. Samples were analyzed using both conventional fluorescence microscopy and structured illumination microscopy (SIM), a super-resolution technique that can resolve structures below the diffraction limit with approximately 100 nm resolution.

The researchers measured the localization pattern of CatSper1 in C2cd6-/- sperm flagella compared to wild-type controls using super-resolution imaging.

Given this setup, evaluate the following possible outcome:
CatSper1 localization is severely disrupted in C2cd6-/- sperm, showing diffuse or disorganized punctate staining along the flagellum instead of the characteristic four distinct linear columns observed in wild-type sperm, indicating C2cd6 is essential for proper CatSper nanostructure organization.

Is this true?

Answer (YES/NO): YES